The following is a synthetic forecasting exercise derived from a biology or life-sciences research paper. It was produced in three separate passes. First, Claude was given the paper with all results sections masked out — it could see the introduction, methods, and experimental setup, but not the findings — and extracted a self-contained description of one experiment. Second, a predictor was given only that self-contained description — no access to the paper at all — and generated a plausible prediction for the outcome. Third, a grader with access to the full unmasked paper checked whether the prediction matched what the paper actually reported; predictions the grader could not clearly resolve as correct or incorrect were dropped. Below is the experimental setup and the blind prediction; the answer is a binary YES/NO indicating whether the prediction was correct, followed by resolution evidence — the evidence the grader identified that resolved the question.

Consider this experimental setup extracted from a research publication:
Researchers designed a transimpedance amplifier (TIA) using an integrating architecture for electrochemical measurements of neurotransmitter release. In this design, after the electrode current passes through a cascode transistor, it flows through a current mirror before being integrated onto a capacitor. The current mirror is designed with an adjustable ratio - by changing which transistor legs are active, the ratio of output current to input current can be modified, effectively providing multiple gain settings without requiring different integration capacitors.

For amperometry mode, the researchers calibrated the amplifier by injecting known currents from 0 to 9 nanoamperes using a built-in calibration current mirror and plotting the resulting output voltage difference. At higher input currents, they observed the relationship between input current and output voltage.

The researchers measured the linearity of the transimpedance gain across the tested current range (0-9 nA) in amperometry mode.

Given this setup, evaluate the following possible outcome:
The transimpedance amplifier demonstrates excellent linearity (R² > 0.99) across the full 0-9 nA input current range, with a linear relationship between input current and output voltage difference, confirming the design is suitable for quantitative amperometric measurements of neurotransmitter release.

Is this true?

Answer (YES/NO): NO